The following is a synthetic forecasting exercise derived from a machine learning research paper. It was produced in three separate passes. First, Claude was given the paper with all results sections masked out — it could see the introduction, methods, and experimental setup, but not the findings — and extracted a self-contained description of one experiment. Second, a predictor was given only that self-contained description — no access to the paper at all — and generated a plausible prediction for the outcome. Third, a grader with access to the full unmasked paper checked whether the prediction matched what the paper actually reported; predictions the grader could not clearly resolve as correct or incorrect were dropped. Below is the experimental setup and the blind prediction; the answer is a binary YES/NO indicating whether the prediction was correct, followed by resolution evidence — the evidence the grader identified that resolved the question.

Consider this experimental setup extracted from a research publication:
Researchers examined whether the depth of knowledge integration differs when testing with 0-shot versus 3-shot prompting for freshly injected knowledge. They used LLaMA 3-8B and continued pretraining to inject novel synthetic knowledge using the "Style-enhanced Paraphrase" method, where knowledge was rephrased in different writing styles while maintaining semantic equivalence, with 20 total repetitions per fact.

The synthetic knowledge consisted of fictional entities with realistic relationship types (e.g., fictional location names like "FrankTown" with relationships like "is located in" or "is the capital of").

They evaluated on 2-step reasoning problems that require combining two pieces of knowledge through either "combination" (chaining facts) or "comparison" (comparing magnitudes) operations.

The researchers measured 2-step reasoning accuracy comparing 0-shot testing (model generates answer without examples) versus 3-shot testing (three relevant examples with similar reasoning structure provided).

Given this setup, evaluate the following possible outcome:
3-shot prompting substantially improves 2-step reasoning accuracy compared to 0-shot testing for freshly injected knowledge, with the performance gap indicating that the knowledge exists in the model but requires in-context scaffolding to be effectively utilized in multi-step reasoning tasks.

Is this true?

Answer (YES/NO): NO